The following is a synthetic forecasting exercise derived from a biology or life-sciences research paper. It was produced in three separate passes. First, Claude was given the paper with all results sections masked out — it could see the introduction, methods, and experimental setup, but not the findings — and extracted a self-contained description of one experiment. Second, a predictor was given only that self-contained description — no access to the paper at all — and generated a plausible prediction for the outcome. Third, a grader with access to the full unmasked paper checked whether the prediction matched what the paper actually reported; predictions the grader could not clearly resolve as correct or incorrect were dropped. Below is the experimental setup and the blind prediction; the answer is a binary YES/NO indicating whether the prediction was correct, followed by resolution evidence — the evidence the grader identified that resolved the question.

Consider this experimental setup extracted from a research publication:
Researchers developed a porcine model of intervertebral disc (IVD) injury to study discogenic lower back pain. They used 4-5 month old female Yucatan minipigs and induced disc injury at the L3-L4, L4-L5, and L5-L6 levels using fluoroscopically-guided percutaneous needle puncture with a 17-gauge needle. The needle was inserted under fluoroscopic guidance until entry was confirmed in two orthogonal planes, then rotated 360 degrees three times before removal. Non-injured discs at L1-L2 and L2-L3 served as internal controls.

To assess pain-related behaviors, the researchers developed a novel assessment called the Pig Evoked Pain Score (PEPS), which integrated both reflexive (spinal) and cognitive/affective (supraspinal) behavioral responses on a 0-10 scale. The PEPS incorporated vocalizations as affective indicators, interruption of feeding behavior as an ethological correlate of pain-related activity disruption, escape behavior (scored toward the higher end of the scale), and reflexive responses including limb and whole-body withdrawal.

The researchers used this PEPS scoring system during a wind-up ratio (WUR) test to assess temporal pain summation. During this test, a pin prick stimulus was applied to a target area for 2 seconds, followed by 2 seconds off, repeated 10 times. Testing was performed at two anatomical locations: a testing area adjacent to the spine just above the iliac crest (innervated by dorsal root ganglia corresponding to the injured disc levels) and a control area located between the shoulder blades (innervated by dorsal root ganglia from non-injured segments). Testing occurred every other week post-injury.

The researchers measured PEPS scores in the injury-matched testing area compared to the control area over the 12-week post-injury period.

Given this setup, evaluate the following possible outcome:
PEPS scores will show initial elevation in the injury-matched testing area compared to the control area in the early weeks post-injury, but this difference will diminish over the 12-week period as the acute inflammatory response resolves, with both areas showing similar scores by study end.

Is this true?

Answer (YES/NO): NO